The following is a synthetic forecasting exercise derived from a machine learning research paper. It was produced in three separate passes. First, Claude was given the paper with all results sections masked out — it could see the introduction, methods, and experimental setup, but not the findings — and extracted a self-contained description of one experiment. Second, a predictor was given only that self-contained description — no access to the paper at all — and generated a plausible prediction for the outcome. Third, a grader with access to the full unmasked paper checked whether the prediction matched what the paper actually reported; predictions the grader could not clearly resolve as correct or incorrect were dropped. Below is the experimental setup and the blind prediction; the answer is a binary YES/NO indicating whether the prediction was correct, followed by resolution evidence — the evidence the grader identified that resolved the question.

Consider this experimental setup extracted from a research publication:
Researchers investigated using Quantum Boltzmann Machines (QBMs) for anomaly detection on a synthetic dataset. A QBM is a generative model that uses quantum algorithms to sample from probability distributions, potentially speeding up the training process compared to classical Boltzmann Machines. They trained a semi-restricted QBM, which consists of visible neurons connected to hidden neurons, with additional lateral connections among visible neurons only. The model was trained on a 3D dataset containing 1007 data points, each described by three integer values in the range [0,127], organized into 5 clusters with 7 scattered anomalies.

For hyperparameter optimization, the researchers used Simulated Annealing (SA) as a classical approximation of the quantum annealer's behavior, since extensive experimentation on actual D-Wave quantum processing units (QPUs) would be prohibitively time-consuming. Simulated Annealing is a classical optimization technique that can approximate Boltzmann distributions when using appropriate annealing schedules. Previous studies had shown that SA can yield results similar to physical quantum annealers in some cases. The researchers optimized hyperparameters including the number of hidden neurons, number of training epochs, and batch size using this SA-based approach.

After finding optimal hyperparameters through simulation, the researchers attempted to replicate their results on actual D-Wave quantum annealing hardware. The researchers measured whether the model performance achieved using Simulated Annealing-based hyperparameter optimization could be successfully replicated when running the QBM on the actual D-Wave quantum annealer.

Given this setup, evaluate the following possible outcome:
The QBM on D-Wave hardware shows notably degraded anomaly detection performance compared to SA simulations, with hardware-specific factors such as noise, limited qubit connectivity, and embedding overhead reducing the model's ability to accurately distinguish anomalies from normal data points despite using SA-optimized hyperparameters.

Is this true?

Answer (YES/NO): YES